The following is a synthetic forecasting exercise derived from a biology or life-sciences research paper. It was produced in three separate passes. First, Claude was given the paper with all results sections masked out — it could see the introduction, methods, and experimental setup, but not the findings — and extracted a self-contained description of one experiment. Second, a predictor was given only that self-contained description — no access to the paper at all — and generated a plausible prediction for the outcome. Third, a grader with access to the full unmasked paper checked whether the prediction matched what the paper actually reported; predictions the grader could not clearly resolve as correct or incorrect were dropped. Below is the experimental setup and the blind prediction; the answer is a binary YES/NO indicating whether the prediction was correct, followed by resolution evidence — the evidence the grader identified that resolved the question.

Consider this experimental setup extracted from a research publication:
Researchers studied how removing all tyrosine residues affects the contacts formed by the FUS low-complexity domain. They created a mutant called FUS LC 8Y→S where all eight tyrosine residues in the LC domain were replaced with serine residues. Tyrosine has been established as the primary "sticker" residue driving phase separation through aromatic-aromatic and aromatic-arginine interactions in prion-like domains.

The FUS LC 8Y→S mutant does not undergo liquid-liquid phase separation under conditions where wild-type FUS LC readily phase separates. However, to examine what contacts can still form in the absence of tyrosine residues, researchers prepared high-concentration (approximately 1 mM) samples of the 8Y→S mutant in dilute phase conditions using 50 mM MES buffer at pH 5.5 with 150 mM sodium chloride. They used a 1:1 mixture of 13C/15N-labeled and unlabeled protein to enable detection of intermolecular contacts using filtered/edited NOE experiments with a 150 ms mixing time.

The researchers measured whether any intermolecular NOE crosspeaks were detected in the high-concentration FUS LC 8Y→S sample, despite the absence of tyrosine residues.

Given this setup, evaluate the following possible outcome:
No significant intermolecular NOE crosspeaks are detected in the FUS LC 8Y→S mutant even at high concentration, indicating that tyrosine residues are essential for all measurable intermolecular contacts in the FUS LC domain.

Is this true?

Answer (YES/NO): NO